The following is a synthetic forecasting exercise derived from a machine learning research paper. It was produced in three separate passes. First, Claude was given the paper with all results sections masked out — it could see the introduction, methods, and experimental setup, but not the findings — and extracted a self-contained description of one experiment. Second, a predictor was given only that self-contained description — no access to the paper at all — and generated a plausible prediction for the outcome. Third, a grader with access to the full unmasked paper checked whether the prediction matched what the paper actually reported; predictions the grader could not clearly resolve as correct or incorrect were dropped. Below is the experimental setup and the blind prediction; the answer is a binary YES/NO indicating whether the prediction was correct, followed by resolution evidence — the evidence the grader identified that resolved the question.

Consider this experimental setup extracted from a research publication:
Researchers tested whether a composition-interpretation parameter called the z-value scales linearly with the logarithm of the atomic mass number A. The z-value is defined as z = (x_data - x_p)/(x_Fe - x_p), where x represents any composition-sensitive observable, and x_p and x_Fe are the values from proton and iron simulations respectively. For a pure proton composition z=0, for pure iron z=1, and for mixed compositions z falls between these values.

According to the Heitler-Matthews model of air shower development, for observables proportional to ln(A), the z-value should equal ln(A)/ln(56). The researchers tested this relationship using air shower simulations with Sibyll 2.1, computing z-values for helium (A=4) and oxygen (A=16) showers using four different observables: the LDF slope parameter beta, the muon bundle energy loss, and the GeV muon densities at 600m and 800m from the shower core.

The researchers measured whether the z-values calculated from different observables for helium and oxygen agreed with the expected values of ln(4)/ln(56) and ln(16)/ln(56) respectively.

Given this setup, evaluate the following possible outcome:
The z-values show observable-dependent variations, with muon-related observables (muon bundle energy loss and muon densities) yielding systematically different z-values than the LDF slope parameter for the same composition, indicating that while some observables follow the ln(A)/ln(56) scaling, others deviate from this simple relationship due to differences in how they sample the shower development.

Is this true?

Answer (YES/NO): NO